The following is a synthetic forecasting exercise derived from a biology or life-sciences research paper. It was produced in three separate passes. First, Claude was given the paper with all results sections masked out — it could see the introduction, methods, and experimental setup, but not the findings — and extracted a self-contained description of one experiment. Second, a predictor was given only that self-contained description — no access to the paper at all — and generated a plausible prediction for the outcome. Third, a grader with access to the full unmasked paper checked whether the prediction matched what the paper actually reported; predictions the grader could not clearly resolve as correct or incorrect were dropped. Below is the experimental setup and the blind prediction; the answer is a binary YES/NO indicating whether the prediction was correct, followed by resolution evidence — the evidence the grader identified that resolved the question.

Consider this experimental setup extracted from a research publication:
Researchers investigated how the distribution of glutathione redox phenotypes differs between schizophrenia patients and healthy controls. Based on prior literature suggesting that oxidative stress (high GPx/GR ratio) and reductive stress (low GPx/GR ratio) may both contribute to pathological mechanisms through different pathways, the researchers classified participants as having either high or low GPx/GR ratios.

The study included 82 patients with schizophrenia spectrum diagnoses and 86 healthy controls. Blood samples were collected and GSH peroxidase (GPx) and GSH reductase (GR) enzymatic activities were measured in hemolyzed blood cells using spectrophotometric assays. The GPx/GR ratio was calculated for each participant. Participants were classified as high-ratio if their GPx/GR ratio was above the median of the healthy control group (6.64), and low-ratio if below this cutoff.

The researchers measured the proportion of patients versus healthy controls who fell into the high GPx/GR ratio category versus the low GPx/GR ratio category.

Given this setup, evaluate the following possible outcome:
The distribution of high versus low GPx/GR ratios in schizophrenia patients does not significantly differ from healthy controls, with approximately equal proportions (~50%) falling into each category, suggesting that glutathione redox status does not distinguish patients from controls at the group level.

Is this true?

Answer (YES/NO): YES